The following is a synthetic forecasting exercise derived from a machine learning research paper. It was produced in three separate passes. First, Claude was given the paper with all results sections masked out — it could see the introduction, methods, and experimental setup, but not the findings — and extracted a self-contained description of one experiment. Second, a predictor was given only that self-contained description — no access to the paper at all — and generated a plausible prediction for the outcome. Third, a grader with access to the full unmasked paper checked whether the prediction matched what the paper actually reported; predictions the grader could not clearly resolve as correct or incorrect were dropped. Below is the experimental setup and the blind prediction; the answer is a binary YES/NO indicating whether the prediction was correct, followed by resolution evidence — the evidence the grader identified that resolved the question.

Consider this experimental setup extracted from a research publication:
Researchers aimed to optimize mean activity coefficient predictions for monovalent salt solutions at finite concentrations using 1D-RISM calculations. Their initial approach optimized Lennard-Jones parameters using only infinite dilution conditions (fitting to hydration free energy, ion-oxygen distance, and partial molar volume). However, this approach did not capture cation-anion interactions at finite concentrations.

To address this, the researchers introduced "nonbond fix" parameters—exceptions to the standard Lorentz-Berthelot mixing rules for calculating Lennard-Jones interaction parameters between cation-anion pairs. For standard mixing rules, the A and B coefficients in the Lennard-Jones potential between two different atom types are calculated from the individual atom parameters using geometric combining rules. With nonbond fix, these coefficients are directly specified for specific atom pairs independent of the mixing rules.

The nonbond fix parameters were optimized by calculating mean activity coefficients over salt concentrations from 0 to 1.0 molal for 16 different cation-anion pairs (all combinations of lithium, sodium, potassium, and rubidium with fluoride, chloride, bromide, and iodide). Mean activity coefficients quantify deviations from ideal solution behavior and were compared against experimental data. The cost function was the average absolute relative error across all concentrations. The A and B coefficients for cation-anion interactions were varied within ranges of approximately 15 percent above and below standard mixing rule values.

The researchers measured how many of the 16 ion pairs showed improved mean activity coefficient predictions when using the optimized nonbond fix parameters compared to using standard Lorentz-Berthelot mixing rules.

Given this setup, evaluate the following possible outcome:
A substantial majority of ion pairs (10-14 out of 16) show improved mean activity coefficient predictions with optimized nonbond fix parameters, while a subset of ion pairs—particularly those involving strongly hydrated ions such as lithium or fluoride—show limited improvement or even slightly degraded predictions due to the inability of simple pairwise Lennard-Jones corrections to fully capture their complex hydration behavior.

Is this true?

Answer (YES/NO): NO